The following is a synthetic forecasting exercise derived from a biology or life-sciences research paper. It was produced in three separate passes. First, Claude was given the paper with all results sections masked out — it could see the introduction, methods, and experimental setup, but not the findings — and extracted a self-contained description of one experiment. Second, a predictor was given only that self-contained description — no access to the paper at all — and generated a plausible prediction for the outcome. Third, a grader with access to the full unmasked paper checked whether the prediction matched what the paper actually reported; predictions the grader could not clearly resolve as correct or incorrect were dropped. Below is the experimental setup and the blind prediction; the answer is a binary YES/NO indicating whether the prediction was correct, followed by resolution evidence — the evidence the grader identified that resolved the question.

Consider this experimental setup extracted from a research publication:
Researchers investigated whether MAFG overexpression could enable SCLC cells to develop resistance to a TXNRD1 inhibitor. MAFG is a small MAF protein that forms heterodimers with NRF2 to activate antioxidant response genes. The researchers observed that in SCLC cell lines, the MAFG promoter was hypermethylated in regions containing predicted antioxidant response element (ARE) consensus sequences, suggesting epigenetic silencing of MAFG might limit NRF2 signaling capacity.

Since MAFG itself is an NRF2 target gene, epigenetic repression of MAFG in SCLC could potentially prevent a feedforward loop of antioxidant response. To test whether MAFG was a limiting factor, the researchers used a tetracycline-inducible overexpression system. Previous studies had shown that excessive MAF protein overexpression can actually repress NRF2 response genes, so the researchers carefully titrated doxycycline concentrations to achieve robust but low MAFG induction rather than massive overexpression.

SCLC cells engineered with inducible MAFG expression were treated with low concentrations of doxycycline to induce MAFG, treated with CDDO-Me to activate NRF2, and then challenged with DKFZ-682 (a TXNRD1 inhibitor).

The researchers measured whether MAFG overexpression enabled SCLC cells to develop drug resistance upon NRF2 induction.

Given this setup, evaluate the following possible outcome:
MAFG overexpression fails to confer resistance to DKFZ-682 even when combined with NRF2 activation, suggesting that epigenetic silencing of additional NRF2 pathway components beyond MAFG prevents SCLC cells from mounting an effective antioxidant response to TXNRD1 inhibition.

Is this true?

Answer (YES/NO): NO